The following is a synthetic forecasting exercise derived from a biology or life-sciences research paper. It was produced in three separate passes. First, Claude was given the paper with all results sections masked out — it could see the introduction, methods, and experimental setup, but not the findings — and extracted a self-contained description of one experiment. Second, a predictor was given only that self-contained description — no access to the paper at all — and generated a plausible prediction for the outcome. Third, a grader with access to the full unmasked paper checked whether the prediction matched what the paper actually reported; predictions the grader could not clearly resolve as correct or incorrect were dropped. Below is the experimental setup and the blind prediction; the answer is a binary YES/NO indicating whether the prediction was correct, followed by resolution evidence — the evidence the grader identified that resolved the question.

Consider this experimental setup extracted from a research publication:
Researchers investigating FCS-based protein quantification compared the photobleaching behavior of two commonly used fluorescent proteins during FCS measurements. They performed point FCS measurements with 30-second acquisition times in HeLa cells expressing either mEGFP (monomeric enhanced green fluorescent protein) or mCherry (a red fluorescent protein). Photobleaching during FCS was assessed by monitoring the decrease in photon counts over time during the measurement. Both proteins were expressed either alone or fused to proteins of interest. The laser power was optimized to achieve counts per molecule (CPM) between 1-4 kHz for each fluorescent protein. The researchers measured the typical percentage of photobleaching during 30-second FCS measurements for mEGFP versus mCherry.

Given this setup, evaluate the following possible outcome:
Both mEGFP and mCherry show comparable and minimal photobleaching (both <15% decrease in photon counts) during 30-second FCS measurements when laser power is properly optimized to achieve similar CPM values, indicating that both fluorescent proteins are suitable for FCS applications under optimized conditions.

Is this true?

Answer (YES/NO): NO